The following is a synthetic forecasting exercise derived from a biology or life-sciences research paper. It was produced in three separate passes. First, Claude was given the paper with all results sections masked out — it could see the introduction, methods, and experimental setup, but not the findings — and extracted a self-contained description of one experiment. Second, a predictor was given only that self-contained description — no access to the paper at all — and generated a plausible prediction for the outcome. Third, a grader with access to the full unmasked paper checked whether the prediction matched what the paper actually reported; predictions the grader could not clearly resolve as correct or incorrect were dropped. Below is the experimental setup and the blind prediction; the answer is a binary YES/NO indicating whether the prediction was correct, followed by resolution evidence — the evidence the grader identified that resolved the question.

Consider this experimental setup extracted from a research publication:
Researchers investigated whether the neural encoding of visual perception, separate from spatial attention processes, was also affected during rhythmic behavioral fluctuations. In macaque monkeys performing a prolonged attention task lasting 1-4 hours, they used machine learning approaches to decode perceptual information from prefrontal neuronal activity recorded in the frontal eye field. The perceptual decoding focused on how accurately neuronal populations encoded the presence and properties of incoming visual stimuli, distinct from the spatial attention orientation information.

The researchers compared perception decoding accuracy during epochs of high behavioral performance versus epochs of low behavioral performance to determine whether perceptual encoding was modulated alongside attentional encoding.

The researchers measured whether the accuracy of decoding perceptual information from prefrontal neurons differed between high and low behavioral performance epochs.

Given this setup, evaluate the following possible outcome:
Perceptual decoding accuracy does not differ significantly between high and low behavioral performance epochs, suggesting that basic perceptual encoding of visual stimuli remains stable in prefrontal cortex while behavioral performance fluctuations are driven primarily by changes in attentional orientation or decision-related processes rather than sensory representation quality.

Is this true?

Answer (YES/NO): NO